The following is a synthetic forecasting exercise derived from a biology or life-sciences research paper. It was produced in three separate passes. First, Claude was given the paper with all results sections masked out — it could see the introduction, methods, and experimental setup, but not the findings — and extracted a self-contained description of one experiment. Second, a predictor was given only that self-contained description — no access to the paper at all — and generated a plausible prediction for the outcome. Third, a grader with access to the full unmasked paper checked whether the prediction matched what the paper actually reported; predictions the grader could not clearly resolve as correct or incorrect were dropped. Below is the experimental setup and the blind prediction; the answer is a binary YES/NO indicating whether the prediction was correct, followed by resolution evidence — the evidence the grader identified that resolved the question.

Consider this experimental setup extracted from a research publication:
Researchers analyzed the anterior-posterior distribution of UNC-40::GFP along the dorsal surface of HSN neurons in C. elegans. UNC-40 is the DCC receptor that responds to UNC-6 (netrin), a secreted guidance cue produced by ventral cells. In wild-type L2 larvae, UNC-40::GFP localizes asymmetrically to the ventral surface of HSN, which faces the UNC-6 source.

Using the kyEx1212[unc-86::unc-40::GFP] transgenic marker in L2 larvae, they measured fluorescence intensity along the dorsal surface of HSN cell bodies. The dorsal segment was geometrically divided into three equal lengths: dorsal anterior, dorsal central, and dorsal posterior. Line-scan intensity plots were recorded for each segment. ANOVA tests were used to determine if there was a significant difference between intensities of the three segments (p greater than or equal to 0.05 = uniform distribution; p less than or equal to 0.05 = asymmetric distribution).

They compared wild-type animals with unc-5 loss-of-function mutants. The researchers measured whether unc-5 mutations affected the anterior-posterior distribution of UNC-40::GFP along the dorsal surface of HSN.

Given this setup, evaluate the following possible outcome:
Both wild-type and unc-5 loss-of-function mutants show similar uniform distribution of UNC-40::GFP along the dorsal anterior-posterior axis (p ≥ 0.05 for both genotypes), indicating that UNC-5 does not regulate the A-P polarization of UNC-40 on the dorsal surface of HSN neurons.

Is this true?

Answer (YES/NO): NO